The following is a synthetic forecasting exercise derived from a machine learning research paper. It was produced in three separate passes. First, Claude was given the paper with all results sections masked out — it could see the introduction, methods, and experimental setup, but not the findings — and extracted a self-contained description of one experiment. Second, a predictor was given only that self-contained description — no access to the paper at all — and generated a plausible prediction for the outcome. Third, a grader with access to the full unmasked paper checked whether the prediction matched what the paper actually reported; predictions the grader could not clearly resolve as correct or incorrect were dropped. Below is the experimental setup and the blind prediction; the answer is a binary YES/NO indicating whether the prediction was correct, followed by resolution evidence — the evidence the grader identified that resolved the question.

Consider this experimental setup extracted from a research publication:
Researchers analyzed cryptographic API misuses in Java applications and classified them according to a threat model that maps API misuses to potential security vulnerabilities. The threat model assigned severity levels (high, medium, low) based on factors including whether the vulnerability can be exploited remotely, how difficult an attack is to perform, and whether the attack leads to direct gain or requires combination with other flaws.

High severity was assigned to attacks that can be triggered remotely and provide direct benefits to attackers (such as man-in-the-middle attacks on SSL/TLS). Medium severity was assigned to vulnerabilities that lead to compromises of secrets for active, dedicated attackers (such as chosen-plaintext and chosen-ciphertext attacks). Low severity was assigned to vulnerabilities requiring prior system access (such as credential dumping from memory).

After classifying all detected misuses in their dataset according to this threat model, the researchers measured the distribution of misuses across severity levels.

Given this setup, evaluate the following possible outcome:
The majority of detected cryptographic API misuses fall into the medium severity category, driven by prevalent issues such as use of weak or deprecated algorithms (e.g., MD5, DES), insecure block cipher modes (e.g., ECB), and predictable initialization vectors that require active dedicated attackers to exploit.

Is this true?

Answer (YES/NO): NO